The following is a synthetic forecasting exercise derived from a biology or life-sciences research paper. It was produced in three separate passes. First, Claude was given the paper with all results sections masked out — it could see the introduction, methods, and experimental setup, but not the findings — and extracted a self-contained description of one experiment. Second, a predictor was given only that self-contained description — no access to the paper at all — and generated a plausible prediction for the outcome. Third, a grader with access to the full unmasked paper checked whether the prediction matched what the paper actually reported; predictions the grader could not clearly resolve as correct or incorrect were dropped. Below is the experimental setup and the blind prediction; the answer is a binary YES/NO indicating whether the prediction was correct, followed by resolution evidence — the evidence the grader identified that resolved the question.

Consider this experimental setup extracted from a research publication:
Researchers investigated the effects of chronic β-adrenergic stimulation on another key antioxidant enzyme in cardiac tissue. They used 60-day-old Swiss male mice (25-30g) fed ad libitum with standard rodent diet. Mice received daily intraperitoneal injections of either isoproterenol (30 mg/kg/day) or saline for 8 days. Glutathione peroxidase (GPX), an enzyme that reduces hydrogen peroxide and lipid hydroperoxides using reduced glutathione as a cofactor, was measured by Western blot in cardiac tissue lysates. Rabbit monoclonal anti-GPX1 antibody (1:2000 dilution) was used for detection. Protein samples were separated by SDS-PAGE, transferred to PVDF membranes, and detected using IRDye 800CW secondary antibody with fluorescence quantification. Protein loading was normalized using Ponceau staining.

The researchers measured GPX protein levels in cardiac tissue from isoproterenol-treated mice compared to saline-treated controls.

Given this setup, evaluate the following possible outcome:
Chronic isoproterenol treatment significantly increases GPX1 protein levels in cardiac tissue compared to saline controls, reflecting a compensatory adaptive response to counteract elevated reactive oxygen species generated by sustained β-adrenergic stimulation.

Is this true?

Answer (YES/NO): NO